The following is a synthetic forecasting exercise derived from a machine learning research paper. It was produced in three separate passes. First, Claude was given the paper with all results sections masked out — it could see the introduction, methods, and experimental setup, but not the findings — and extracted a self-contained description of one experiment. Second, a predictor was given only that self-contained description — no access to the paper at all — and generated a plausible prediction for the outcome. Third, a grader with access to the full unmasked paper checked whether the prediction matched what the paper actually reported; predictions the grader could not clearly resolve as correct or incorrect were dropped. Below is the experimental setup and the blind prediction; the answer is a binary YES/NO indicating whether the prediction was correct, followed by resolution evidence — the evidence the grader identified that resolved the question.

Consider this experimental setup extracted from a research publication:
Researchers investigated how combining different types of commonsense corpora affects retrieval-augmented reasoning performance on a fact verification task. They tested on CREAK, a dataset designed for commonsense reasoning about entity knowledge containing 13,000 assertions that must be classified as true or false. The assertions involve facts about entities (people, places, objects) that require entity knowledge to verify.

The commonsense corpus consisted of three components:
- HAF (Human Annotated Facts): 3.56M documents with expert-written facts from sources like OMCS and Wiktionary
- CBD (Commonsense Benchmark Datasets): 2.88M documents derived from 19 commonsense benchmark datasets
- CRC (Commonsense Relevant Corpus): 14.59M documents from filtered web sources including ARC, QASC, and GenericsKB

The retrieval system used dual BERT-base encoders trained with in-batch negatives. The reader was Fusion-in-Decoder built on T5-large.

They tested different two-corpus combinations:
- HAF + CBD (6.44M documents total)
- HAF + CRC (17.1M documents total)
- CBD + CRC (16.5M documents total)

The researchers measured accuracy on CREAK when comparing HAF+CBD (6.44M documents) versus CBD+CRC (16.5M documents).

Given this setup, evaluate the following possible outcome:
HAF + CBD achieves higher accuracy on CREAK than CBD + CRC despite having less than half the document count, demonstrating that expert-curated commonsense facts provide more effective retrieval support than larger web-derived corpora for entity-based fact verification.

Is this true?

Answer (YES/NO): NO